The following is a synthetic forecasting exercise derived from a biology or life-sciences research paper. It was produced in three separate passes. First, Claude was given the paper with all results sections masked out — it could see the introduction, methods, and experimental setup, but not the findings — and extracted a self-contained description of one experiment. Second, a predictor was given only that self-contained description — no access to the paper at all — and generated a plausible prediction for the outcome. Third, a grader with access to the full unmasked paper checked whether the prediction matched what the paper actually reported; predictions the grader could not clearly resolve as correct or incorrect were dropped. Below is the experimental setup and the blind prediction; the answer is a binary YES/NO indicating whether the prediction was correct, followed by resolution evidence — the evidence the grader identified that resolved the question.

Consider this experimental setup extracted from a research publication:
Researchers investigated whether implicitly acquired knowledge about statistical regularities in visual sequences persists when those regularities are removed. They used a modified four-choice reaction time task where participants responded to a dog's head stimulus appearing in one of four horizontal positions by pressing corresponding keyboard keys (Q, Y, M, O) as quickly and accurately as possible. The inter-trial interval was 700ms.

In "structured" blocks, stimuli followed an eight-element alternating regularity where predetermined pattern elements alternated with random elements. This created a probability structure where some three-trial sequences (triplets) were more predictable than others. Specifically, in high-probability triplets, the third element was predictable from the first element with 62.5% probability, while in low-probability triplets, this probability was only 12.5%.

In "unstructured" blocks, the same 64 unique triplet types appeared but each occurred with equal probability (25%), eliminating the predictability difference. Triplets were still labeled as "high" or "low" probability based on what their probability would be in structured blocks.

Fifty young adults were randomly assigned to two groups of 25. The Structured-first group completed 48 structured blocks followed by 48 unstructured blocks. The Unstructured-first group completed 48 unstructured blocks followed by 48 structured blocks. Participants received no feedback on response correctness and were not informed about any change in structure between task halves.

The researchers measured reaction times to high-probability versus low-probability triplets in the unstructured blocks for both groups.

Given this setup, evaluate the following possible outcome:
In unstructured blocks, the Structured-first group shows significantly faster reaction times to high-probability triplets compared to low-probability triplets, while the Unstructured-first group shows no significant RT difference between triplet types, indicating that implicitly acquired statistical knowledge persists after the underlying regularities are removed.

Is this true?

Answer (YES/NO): YES